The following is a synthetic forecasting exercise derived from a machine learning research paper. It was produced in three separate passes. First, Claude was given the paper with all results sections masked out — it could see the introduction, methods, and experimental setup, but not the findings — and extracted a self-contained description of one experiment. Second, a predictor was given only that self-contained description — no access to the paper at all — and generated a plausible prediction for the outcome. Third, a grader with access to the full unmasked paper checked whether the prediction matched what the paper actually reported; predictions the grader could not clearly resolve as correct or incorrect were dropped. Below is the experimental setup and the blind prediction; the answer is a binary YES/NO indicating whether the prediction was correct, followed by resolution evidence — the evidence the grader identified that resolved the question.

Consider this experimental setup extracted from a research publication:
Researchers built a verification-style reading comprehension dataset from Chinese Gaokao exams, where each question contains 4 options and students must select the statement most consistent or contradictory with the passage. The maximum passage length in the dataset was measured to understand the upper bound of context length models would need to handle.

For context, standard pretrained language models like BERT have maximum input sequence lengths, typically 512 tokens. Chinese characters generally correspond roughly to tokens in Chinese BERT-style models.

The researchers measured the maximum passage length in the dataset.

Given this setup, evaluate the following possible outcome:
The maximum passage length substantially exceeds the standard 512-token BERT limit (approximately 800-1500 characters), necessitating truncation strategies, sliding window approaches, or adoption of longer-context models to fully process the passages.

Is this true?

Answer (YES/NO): NO